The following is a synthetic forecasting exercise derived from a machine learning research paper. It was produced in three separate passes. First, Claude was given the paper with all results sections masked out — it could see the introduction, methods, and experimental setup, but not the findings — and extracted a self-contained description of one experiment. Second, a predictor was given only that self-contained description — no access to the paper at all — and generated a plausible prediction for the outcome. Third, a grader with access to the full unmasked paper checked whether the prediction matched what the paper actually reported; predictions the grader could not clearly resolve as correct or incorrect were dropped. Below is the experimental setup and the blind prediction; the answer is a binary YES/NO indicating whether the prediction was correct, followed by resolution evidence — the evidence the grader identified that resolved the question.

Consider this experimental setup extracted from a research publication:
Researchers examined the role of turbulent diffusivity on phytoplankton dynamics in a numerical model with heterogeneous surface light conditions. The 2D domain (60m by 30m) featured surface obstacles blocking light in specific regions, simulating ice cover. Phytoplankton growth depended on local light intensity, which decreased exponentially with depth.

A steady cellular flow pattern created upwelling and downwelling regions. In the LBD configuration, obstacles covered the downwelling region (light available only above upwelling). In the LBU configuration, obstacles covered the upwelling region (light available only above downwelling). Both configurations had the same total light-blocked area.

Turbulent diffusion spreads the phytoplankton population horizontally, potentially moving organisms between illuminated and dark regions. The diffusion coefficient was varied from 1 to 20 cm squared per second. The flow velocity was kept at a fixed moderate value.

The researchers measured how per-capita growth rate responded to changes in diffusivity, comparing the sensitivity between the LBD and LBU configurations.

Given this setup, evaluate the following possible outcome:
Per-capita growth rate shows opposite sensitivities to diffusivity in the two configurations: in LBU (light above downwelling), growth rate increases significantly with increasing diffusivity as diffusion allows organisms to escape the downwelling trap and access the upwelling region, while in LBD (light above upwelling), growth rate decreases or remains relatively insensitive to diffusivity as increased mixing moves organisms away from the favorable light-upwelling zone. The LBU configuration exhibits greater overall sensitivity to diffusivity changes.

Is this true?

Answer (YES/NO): NO